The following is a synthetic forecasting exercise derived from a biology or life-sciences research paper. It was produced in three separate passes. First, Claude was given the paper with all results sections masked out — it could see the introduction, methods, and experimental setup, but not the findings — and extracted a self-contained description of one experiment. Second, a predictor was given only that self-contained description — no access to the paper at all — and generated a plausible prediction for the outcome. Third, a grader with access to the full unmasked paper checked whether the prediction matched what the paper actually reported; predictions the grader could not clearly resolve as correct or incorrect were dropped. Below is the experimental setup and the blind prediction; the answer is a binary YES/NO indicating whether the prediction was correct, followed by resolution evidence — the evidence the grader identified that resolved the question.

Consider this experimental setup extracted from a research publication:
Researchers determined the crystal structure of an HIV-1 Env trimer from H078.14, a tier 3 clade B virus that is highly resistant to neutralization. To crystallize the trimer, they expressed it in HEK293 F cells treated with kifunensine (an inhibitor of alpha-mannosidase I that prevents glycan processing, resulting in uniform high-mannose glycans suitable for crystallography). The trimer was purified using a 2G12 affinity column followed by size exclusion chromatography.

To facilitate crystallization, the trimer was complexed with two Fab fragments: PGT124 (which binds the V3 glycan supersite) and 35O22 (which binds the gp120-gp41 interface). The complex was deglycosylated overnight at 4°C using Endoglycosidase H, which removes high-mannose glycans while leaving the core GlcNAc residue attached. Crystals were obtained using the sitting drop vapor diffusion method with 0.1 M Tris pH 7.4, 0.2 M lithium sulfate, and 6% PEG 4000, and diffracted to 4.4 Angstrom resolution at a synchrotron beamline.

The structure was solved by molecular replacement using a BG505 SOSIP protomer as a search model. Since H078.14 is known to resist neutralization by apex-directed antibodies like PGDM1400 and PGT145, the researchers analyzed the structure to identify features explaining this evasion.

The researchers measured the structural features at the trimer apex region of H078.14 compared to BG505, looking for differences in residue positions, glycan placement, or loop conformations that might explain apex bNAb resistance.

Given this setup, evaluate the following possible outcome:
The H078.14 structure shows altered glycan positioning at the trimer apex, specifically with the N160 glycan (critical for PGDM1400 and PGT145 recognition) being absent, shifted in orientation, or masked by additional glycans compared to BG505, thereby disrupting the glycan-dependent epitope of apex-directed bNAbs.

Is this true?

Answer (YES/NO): NO